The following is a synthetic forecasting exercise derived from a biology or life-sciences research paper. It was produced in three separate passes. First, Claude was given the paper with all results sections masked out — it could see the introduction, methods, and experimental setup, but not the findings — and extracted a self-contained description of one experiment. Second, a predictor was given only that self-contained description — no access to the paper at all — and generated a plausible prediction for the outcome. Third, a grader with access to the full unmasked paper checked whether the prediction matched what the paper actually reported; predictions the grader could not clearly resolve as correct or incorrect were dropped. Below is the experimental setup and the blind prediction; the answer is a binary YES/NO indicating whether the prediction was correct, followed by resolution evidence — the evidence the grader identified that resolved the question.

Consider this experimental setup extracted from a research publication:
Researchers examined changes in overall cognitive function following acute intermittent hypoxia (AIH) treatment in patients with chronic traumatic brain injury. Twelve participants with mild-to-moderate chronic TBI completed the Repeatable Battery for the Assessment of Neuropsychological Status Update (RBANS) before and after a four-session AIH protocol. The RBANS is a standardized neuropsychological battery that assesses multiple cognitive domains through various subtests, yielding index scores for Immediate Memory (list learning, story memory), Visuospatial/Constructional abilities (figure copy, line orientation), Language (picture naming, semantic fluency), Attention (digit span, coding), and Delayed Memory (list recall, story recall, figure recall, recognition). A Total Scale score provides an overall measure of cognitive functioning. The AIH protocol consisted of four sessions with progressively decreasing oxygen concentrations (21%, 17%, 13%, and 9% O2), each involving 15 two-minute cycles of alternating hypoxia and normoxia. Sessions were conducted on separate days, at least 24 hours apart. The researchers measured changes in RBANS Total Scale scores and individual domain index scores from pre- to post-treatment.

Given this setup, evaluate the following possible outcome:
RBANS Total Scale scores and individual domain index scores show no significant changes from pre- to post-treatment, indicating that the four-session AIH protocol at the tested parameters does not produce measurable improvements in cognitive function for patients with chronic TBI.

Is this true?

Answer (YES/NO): YES